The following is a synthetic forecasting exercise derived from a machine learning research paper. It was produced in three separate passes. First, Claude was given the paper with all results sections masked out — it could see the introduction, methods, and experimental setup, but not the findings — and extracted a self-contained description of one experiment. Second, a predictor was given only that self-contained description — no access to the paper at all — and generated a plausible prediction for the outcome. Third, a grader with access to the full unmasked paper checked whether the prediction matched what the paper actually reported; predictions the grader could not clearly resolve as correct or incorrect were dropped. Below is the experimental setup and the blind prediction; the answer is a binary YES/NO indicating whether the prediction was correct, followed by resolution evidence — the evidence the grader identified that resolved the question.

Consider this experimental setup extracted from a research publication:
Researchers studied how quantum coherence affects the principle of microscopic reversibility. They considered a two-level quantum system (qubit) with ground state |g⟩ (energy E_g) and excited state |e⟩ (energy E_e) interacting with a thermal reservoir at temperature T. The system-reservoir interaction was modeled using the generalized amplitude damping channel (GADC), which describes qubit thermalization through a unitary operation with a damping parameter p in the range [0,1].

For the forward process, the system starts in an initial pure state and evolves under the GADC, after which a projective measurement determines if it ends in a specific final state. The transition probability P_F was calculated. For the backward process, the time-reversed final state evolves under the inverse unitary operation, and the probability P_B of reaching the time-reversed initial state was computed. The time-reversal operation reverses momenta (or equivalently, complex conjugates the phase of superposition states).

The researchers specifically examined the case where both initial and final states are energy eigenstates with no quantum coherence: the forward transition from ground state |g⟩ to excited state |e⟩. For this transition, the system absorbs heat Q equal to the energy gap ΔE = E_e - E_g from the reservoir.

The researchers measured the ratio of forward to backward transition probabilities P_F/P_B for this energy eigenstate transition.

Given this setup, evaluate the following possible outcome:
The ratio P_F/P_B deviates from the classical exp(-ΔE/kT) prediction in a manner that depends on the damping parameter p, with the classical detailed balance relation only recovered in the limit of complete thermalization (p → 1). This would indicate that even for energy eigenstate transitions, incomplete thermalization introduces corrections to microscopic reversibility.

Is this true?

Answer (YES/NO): NO